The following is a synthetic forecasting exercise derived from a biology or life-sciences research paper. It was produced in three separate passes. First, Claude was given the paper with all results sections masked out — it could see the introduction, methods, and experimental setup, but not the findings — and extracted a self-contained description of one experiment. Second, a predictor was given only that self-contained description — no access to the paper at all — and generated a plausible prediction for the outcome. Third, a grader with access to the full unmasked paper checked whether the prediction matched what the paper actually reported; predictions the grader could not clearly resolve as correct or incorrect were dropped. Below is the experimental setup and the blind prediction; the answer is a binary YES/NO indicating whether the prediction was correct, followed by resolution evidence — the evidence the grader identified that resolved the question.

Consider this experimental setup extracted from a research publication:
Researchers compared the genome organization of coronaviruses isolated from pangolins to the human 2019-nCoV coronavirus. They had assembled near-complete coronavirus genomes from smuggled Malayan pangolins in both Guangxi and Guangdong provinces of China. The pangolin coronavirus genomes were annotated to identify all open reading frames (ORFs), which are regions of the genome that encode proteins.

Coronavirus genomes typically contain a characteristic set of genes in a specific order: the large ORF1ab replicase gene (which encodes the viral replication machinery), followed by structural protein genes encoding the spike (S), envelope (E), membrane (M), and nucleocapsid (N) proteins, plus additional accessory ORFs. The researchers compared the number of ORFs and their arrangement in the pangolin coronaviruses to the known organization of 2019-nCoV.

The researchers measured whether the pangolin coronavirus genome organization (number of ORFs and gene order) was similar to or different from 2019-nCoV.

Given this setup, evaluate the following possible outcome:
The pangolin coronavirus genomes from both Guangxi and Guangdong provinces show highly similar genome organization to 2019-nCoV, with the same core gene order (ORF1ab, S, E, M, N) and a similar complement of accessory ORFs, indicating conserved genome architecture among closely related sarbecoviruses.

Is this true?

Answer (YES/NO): YES